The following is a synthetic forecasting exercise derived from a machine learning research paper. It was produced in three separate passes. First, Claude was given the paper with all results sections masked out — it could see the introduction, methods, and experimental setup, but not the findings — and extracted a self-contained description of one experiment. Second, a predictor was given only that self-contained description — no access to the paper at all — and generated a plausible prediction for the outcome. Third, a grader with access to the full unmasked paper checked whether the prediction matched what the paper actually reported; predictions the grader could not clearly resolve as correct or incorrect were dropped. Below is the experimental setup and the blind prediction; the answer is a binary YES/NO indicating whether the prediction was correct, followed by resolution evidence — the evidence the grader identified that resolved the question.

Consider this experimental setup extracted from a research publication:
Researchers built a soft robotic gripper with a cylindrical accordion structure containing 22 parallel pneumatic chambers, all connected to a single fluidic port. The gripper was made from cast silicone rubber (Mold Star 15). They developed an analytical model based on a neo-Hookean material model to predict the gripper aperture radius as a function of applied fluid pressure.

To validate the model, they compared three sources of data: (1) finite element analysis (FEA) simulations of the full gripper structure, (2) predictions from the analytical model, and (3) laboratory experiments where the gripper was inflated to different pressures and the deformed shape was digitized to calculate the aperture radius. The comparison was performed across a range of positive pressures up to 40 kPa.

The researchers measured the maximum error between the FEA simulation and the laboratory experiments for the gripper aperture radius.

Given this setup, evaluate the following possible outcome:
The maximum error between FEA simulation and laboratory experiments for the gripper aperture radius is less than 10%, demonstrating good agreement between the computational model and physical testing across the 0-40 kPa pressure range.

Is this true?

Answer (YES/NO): YES